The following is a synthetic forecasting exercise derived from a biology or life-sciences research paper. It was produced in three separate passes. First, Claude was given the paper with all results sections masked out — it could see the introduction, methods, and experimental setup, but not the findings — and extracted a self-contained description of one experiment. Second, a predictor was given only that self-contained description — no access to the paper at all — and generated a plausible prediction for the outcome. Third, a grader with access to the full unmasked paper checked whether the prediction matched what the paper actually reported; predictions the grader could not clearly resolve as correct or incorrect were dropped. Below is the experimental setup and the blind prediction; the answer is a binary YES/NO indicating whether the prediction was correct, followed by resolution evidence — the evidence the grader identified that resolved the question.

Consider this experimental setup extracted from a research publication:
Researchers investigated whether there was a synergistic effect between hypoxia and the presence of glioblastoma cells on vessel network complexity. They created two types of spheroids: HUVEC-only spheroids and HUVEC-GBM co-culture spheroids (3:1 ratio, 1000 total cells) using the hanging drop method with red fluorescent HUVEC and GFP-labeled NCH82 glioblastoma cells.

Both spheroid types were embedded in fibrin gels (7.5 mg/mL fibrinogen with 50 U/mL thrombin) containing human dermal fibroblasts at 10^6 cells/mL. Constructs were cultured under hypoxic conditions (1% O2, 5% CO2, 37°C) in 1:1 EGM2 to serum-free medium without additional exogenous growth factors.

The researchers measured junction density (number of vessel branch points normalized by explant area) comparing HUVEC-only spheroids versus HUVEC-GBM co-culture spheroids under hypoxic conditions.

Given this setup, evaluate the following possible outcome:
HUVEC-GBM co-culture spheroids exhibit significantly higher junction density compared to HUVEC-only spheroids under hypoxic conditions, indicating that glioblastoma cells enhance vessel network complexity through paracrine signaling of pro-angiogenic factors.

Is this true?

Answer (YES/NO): NO